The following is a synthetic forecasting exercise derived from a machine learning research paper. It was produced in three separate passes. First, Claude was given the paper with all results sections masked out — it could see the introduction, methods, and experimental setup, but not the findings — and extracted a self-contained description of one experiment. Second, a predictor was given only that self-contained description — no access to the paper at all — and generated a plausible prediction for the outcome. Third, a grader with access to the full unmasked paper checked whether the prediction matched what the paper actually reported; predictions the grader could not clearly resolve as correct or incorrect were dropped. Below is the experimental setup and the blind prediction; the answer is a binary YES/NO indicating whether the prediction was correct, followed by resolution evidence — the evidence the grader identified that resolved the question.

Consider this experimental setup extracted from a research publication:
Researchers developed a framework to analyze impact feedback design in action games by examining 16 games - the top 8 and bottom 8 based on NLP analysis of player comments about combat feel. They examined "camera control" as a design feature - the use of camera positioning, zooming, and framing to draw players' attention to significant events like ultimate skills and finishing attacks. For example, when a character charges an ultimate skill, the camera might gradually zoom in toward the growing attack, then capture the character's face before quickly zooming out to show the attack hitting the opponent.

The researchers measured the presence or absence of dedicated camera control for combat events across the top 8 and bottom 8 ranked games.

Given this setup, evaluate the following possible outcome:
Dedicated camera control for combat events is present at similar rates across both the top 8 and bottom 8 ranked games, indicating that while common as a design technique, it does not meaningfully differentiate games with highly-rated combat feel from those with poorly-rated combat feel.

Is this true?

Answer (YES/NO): NO